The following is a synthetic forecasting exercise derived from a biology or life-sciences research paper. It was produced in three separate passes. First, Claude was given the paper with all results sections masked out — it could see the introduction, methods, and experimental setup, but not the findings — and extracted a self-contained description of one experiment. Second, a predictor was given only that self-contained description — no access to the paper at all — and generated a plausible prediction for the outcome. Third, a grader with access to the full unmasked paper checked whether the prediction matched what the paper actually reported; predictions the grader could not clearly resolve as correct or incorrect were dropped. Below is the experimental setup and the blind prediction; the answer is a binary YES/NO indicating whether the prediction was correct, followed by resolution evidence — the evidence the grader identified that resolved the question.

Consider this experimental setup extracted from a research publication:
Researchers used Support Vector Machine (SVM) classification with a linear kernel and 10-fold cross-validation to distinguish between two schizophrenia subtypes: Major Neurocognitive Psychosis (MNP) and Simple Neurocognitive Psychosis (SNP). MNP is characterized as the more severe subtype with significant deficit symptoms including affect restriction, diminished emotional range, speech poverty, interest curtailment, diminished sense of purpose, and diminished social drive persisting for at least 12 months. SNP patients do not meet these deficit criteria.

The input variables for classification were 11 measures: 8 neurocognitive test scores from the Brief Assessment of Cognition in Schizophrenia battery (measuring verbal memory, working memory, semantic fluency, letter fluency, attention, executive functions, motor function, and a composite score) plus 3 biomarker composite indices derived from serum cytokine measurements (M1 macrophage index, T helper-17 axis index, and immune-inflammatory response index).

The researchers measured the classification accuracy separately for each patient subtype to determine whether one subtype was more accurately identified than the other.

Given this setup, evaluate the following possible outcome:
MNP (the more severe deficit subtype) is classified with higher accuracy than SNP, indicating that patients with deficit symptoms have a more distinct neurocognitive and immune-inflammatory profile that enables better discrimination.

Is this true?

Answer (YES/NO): YES